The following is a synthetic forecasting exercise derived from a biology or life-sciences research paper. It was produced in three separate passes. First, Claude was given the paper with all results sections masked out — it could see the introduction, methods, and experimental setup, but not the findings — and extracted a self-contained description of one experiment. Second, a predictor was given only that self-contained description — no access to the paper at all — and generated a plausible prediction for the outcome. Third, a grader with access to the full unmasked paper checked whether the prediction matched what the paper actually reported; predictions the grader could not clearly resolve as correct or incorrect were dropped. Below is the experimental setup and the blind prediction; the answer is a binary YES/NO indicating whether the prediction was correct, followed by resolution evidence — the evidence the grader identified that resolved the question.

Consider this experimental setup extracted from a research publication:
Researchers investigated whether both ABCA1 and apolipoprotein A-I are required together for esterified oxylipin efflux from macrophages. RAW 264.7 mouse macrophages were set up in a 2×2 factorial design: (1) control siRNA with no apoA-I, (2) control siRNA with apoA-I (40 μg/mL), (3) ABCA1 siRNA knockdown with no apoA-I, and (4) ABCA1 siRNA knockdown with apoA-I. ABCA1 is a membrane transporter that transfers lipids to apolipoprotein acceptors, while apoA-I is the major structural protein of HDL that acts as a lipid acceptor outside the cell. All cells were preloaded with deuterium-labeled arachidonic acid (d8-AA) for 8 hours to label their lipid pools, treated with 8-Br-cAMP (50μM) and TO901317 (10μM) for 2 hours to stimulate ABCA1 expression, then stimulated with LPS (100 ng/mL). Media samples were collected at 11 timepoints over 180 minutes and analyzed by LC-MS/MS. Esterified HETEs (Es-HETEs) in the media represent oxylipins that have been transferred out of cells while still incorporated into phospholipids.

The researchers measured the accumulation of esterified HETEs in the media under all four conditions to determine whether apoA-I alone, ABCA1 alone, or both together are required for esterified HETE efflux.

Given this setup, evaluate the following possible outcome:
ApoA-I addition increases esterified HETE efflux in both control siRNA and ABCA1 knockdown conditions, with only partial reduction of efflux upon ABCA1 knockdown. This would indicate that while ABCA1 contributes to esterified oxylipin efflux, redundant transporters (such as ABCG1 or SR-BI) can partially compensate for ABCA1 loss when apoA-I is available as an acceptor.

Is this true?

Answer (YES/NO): NO